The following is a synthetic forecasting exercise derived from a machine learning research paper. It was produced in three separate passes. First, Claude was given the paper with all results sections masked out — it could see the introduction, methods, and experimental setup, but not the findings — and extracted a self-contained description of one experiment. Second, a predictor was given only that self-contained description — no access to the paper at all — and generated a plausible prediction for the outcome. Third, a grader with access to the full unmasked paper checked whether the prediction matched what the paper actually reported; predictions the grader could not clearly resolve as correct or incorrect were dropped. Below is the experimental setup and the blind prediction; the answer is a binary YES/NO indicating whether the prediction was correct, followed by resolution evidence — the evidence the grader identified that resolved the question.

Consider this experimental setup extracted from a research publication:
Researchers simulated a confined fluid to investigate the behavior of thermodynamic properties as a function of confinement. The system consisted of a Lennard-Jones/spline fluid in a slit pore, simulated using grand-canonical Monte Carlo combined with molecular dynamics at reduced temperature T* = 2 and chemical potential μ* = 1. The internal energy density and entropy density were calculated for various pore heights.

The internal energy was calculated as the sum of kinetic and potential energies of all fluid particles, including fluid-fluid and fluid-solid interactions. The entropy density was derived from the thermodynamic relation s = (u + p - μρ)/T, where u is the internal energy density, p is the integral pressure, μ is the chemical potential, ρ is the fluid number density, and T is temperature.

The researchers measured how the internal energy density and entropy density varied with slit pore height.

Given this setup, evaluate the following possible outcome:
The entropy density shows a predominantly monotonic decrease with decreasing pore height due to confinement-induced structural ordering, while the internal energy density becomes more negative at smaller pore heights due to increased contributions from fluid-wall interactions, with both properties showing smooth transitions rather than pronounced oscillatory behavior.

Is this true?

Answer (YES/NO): NO